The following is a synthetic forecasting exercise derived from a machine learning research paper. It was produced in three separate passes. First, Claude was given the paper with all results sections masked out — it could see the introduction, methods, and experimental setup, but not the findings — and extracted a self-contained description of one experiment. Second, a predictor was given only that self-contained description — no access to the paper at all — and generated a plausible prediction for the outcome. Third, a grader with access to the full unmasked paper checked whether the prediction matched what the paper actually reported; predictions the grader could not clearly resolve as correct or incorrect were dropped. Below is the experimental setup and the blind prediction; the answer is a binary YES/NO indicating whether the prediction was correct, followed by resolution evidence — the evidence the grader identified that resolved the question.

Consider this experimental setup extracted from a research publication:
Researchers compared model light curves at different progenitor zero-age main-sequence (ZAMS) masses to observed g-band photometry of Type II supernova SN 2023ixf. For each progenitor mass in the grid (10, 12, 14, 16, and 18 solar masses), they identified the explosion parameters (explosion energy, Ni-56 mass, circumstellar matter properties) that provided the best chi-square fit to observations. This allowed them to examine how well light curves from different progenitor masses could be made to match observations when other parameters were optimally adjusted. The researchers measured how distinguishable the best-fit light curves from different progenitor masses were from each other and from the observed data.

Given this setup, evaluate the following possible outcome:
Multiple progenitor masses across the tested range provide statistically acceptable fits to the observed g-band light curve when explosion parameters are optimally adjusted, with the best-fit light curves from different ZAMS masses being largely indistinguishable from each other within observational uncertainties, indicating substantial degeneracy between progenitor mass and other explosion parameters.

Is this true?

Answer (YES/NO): NO